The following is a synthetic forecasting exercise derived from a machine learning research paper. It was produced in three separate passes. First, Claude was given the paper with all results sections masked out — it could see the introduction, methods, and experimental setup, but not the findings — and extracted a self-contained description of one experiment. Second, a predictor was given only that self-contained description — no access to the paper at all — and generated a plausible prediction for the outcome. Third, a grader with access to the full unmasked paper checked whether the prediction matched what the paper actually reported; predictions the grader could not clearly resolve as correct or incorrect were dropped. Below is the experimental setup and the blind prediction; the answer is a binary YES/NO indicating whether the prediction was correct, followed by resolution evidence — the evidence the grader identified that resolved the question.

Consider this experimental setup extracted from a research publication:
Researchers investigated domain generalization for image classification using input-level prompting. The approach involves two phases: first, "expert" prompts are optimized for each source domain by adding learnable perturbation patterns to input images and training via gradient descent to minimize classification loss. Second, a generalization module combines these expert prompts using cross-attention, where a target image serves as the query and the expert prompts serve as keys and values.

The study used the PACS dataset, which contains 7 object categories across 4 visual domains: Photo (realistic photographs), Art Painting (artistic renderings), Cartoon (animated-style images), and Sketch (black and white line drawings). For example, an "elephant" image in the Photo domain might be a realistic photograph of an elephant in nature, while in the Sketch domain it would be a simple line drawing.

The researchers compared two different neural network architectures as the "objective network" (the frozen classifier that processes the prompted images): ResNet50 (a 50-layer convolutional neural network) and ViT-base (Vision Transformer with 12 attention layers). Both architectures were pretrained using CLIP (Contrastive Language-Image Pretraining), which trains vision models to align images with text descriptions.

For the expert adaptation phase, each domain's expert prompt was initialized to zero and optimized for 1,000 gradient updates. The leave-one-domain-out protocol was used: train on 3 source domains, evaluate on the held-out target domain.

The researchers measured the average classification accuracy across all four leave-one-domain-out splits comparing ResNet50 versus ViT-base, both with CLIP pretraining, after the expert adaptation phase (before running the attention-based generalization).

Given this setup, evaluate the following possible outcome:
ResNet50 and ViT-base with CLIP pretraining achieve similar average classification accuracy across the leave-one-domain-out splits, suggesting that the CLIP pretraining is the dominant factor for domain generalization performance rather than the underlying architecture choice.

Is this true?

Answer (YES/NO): NO